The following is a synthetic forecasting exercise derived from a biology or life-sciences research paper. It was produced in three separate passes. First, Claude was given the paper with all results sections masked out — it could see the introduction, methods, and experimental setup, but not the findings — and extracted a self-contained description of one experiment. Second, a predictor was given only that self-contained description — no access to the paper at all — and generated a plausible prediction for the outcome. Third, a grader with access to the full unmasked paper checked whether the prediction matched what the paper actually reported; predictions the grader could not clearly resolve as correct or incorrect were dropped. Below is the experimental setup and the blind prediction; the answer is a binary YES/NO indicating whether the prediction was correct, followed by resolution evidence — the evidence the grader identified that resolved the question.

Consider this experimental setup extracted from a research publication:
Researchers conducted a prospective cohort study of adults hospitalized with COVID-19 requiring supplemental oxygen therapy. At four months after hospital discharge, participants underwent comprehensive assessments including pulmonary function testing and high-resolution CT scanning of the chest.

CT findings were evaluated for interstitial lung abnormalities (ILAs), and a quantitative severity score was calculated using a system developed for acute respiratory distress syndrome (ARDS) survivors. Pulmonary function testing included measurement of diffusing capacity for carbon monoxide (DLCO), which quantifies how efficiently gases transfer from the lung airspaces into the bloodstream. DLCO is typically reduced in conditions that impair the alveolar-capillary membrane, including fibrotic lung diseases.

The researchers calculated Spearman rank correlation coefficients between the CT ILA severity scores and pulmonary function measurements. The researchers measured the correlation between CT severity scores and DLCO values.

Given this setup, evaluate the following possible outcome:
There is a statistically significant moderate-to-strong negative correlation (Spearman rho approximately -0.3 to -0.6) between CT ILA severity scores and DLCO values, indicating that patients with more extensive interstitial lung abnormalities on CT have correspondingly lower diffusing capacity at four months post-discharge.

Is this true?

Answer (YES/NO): YES